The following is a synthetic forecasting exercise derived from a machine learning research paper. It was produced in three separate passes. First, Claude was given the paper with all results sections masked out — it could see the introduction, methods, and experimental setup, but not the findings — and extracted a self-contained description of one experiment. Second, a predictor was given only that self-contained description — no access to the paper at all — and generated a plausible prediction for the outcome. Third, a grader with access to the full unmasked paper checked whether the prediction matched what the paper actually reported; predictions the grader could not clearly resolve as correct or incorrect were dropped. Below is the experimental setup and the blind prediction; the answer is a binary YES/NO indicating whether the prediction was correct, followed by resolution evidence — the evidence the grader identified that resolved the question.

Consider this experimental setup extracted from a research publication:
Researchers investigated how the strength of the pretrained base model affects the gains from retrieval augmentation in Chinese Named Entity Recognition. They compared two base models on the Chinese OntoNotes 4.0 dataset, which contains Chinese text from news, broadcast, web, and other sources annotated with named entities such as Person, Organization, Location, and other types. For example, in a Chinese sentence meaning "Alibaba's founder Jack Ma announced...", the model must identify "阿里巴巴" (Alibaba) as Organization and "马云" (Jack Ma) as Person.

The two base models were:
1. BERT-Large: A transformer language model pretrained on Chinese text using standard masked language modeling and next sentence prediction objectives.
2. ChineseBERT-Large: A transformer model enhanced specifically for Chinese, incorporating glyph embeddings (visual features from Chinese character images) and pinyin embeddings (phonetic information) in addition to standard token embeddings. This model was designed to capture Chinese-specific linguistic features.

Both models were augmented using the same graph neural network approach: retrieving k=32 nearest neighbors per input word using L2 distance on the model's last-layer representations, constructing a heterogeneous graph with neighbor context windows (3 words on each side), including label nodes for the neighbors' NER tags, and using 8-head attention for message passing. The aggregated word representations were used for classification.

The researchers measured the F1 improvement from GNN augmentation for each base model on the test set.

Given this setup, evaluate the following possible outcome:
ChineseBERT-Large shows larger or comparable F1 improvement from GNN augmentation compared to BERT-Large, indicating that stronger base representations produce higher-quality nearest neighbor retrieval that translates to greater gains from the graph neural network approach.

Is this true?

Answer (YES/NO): NO